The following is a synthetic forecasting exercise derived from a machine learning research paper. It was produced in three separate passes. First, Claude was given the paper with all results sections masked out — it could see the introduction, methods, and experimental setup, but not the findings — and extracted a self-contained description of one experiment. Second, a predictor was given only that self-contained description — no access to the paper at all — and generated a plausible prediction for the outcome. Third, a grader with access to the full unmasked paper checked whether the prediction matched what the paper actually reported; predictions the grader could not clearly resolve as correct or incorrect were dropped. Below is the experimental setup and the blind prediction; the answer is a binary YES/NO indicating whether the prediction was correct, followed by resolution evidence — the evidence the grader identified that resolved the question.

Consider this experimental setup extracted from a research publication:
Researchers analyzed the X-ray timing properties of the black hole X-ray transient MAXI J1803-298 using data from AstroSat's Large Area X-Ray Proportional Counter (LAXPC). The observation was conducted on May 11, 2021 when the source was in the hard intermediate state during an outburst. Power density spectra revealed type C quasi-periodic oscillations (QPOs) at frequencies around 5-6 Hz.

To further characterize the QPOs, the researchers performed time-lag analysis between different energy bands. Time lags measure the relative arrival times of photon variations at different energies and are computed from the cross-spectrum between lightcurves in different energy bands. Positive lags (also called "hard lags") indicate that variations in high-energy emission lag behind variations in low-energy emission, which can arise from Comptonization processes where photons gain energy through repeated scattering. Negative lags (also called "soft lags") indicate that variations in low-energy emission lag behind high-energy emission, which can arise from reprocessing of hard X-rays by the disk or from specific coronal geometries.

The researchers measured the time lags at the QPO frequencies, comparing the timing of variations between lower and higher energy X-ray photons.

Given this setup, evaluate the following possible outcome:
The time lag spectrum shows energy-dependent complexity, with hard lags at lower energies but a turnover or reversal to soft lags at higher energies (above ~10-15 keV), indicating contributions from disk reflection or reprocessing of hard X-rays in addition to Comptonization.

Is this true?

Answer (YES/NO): NO